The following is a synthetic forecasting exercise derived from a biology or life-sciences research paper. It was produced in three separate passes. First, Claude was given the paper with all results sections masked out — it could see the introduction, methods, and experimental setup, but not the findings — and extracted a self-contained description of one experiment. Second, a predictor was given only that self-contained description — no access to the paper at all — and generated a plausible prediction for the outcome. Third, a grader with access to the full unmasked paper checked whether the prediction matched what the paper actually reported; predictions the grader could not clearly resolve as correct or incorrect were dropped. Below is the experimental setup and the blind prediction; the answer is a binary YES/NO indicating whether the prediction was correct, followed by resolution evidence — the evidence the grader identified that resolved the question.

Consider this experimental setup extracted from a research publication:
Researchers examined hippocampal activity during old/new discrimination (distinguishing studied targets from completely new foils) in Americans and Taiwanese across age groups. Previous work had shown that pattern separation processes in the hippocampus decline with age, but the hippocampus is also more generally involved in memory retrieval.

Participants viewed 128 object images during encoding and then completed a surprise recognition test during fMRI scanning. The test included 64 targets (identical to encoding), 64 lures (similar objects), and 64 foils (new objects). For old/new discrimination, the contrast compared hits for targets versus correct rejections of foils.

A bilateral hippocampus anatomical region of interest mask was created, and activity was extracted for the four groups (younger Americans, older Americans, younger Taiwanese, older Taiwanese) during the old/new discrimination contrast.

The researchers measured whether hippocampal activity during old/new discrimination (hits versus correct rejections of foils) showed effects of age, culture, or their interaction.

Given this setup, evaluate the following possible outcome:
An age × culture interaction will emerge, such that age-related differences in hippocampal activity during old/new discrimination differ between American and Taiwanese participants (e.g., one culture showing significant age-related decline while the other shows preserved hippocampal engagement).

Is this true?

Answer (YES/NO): NO